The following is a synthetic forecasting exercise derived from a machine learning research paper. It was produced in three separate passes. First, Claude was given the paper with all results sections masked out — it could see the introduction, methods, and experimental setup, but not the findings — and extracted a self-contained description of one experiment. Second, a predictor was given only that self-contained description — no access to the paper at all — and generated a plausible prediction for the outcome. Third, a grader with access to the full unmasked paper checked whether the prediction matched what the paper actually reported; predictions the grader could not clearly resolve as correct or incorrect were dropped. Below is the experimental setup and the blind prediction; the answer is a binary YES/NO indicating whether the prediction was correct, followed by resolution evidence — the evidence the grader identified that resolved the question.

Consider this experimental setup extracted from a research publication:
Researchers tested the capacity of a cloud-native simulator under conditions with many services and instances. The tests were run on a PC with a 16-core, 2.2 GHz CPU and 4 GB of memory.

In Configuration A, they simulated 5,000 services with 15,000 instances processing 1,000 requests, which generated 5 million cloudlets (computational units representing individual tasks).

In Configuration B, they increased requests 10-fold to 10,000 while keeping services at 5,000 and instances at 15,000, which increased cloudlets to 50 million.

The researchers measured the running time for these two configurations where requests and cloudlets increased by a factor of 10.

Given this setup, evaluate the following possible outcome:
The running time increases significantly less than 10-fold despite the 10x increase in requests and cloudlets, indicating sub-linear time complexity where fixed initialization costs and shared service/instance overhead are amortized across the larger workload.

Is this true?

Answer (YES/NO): YES